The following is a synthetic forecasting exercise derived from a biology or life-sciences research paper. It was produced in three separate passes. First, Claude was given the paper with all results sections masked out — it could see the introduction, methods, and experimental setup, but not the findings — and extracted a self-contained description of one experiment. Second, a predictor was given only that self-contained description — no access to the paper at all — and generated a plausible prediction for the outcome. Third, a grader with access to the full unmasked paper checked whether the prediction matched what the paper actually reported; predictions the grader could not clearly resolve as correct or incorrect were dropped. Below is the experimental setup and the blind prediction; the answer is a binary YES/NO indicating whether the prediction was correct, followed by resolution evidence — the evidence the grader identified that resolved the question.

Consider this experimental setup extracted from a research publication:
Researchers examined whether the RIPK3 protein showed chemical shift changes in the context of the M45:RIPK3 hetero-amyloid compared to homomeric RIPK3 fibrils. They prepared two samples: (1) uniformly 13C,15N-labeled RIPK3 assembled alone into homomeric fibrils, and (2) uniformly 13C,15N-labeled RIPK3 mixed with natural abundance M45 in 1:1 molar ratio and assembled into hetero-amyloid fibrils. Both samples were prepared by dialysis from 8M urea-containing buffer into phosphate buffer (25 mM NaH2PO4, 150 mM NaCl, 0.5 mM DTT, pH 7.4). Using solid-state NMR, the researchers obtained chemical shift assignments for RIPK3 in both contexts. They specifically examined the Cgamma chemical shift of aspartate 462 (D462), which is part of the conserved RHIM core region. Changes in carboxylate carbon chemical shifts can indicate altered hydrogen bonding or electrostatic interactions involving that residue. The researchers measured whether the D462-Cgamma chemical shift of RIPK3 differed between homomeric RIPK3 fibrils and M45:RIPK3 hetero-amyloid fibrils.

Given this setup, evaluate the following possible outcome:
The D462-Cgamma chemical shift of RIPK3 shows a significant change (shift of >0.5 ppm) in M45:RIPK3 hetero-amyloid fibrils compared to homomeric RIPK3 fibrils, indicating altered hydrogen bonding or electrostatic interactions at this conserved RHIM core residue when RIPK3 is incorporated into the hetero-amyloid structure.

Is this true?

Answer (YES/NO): YES